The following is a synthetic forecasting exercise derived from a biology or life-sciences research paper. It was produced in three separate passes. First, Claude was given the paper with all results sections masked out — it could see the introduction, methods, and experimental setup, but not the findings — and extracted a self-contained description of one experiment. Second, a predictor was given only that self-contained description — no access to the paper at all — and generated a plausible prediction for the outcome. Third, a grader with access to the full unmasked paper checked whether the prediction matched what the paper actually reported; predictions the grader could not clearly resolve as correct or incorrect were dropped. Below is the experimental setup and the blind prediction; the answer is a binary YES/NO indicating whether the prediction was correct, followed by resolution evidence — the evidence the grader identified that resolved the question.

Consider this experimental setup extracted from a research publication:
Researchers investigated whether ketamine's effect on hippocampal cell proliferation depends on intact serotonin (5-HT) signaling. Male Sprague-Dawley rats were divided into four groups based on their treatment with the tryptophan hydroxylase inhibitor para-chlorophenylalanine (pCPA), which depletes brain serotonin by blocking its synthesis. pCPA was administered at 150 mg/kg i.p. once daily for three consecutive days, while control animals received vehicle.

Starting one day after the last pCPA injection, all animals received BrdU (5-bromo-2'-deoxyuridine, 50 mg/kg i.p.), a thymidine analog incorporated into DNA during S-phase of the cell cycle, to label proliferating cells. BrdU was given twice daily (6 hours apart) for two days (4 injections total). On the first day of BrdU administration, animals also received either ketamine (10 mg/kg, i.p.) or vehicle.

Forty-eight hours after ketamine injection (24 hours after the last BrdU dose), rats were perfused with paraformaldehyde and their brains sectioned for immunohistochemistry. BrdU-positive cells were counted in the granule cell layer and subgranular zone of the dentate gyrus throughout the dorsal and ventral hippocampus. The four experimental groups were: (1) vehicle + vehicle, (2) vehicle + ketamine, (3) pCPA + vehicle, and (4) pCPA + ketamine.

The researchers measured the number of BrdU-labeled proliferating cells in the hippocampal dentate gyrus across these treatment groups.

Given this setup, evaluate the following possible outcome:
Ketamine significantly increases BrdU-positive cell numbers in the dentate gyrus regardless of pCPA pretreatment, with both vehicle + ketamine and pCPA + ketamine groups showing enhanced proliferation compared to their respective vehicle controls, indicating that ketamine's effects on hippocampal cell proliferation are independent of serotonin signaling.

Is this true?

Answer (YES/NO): NO